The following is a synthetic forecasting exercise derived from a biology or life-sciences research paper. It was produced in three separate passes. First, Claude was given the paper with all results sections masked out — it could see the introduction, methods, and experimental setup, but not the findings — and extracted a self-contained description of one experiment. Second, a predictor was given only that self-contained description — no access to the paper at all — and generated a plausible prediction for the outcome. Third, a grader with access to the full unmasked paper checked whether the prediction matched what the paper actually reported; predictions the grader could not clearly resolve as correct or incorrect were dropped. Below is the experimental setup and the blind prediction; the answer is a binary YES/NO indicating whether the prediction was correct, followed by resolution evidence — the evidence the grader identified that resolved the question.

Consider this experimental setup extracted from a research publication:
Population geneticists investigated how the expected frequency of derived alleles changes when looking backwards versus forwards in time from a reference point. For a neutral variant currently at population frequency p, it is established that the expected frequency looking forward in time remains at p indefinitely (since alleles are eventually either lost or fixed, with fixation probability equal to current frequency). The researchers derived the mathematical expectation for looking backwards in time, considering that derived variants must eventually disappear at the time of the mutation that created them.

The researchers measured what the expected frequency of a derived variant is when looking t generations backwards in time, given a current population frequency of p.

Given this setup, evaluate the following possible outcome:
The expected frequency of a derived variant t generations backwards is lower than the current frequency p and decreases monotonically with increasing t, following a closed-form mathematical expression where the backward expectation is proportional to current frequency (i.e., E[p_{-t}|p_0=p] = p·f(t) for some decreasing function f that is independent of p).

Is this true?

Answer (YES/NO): YES